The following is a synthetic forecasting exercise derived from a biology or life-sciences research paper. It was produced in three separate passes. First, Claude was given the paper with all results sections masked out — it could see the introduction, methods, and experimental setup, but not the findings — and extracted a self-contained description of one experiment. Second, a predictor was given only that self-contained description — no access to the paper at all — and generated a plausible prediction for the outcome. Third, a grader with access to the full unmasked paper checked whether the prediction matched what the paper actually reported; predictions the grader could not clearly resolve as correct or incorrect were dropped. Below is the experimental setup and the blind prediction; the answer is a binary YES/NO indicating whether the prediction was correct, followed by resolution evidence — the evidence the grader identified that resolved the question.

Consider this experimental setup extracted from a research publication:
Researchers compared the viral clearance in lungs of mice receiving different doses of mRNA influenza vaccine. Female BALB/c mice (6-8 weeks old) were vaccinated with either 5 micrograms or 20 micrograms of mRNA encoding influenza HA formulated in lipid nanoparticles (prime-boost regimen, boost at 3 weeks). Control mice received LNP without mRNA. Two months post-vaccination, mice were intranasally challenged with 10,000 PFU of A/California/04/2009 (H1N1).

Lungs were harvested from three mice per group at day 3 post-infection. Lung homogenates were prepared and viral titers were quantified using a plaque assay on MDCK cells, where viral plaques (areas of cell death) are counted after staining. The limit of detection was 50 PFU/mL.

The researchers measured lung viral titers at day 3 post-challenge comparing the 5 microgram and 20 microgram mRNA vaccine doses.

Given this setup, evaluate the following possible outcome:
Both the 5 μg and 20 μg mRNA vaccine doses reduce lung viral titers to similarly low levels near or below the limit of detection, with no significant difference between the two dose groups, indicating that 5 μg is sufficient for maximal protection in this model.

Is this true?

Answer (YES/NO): NO